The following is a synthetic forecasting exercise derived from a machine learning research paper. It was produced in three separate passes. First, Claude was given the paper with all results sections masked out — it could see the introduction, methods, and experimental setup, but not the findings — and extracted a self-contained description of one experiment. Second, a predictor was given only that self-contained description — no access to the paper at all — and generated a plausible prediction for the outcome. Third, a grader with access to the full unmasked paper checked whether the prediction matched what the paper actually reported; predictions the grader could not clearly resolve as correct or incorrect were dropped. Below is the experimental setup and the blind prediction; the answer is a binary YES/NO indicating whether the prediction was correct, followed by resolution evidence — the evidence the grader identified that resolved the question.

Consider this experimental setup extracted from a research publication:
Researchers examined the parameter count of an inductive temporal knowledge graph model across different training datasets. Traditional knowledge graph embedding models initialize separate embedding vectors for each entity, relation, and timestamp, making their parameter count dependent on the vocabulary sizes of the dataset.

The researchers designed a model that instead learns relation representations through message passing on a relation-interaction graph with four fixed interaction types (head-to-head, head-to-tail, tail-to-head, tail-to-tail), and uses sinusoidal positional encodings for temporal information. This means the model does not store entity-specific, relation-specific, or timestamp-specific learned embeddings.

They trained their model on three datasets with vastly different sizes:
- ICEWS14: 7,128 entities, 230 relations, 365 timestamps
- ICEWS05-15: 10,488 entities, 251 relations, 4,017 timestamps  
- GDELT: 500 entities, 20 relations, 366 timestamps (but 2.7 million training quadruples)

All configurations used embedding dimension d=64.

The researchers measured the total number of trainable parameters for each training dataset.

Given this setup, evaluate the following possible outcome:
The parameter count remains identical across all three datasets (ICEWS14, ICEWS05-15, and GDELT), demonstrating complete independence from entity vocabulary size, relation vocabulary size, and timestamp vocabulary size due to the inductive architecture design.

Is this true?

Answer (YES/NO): YES